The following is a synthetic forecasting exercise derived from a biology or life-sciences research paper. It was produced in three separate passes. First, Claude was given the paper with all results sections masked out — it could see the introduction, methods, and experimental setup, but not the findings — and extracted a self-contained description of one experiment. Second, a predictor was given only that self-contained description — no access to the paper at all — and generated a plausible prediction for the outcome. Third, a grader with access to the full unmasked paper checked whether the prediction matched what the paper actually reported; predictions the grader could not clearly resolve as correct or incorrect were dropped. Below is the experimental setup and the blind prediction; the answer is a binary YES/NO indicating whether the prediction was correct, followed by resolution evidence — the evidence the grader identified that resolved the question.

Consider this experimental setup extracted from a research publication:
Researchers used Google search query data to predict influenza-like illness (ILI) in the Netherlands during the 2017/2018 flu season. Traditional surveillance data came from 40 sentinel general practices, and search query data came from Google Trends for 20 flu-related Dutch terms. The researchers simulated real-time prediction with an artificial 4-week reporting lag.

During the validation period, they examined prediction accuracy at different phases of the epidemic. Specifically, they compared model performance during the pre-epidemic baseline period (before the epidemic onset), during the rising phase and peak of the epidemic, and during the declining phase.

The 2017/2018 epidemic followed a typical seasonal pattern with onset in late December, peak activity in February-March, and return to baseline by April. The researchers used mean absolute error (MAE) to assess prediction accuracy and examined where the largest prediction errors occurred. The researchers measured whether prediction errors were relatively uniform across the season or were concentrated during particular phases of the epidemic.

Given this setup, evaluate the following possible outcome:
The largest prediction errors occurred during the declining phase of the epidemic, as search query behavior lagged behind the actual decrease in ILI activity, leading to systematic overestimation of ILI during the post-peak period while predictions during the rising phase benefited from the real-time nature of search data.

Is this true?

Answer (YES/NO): NO